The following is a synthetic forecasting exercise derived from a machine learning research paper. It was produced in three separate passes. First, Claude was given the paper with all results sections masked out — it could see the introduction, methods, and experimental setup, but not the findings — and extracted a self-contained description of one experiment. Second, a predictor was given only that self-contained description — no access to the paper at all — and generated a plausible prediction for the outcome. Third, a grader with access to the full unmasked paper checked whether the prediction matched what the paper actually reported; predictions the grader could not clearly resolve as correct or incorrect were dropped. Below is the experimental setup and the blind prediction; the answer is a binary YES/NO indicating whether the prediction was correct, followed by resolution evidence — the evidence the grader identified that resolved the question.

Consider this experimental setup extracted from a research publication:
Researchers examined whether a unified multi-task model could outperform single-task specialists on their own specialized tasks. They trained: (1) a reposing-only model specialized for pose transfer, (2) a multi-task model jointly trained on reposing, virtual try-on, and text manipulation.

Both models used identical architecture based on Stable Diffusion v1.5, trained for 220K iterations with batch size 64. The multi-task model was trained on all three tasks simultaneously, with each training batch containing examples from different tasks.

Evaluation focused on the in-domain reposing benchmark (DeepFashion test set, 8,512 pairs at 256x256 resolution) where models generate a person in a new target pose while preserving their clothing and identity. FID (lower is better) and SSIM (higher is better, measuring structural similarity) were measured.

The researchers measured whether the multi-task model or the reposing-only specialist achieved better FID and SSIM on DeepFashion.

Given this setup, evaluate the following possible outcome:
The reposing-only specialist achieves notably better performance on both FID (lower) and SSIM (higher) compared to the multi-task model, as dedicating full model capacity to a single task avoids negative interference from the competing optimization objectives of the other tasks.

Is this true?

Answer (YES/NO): NO